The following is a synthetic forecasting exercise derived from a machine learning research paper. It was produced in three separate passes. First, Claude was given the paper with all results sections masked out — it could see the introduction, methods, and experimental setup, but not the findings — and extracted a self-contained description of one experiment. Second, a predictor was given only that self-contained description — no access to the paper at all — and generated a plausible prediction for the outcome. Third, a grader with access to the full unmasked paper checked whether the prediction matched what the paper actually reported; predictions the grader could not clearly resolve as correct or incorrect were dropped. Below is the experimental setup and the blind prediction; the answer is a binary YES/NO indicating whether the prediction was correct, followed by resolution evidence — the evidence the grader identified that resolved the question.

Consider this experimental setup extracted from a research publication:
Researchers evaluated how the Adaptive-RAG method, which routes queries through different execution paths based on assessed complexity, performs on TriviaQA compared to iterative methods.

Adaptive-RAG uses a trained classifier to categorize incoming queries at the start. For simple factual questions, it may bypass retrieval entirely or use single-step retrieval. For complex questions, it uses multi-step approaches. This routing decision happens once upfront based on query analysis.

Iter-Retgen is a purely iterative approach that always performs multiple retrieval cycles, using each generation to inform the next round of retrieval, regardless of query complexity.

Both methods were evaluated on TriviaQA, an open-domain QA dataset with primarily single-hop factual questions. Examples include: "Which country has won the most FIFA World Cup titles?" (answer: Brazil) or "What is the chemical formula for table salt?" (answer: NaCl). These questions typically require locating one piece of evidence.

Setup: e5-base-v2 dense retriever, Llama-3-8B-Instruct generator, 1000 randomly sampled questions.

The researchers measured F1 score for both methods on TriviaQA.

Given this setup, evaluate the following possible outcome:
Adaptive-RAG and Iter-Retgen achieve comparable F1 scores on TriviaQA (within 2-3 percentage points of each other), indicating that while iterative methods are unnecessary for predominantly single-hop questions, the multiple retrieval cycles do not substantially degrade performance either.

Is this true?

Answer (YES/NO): NO